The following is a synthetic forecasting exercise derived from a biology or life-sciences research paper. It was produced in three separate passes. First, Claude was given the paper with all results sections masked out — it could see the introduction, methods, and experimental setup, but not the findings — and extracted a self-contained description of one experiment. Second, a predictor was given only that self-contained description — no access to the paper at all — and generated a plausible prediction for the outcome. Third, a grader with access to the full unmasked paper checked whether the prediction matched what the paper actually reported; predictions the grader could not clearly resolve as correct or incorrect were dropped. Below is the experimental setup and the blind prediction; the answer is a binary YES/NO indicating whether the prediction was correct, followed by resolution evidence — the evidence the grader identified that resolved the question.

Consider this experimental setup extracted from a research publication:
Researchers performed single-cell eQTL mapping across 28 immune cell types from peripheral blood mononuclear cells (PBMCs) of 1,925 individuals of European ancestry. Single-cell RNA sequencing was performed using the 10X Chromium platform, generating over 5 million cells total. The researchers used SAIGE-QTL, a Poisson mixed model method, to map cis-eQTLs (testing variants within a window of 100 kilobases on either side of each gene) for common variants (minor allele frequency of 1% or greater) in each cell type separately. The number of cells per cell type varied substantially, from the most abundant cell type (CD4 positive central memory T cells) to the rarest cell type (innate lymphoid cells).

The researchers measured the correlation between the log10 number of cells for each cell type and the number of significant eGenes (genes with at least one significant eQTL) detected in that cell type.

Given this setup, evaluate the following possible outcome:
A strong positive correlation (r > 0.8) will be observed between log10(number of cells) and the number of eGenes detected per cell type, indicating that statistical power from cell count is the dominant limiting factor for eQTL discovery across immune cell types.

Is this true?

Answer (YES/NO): YES